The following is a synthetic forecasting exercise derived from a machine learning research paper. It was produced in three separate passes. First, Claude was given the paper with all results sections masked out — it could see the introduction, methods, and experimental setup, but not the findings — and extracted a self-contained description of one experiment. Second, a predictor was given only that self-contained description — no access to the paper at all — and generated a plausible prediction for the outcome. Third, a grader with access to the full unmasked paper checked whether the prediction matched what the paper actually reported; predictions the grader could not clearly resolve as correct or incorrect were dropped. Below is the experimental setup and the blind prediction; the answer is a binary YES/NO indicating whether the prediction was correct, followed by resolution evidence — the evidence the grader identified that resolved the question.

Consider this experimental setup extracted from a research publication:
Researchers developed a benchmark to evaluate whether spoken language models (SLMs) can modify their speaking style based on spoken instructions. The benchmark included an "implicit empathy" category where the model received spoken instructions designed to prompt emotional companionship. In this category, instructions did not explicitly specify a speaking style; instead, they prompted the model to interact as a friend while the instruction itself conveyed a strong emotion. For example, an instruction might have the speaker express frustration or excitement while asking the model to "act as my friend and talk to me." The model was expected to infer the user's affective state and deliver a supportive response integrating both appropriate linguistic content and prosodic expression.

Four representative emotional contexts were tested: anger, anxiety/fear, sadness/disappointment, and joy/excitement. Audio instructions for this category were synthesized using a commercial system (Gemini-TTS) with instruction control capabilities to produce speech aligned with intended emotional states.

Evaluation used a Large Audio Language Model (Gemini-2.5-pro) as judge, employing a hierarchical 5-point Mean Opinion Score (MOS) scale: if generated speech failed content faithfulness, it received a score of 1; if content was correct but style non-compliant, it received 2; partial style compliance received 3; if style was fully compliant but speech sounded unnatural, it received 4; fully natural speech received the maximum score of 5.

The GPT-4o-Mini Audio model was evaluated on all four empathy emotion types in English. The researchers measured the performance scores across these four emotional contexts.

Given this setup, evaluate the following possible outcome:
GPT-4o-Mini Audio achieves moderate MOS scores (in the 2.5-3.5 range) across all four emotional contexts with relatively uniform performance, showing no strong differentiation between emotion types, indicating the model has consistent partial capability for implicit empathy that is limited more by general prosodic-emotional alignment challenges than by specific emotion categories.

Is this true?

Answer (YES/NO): NO